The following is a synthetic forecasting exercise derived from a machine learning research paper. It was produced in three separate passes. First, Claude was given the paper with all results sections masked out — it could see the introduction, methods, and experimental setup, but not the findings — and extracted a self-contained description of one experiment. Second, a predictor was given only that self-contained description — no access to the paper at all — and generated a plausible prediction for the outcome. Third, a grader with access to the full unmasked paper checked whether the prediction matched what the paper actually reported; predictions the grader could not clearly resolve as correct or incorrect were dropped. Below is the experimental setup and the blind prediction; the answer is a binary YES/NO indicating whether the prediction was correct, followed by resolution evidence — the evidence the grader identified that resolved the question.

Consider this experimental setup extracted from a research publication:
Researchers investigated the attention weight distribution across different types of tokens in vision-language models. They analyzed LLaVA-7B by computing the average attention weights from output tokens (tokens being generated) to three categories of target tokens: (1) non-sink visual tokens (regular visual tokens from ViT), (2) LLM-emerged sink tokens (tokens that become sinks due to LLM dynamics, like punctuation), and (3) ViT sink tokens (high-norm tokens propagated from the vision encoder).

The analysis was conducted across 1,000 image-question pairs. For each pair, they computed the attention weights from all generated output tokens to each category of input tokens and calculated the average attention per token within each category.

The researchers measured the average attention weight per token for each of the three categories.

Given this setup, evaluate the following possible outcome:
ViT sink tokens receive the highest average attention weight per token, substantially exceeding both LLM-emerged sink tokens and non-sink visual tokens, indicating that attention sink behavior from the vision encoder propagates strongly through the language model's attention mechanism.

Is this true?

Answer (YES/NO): NO